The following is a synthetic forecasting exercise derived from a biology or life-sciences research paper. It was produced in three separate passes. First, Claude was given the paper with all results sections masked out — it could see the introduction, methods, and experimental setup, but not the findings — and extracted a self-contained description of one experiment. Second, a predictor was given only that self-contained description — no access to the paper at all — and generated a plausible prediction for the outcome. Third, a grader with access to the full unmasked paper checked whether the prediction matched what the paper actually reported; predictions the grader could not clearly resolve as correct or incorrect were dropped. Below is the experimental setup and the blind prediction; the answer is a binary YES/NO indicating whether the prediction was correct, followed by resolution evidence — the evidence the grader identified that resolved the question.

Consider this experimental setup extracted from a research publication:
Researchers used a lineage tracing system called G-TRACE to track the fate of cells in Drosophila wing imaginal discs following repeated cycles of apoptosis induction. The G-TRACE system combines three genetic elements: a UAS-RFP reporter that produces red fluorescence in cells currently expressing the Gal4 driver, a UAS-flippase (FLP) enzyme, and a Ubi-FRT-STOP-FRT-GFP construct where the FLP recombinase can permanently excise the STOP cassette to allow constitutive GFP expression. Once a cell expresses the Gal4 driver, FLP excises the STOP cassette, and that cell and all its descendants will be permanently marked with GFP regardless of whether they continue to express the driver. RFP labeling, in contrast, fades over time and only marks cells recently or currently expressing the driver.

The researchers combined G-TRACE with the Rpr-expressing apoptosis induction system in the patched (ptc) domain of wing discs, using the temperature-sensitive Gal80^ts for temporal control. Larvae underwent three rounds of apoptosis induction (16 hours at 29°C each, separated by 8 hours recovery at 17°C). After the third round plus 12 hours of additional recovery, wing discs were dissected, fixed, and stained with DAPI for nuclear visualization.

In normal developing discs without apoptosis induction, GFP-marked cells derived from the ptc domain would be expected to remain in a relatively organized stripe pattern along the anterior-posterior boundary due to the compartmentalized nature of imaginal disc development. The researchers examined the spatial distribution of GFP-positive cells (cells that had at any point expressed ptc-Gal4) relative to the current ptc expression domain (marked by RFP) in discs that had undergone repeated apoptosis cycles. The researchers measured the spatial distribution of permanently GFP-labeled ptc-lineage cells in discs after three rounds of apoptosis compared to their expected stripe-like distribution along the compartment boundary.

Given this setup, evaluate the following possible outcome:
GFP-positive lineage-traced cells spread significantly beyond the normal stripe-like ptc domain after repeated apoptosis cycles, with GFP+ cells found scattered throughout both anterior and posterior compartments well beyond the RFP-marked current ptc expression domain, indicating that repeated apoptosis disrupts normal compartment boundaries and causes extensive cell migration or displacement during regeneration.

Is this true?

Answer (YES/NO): YES